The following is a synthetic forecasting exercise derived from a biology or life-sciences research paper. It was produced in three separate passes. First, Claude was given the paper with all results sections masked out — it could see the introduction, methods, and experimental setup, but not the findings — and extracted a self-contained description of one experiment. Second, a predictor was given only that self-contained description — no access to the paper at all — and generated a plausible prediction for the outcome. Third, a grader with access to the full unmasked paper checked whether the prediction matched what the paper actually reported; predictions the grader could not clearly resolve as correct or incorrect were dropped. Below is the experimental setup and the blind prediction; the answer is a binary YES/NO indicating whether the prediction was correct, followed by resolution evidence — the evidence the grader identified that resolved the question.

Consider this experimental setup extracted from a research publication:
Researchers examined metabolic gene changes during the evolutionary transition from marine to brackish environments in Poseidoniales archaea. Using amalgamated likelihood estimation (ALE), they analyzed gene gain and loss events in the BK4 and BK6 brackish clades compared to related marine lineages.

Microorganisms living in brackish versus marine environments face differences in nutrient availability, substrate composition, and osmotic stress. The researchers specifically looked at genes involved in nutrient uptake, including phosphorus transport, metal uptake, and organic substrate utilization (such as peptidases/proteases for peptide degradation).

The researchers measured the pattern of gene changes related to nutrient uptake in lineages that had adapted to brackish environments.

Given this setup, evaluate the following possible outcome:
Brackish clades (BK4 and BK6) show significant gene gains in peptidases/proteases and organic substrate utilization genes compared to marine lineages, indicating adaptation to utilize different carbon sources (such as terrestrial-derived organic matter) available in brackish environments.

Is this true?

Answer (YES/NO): NO